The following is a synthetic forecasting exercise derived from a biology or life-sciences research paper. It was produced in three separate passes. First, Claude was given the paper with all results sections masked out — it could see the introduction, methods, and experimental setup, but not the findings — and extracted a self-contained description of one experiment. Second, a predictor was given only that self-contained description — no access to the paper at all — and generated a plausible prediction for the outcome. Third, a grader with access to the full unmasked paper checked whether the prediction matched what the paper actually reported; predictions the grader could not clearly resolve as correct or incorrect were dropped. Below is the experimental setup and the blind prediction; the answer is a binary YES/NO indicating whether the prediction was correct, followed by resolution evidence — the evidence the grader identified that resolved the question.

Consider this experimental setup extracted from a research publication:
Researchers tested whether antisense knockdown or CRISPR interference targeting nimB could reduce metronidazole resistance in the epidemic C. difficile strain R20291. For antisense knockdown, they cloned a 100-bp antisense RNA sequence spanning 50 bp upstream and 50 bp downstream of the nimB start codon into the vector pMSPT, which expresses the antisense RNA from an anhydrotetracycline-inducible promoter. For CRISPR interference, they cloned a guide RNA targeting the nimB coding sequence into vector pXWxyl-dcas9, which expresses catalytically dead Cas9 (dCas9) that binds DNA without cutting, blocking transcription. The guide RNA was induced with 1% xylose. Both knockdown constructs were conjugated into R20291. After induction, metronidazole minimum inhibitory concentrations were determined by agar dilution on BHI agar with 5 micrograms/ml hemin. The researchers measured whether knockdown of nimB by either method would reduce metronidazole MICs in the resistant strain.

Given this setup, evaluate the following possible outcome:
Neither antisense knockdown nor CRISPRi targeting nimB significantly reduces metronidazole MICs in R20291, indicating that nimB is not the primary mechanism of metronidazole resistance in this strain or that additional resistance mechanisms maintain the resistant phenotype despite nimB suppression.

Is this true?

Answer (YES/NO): NO